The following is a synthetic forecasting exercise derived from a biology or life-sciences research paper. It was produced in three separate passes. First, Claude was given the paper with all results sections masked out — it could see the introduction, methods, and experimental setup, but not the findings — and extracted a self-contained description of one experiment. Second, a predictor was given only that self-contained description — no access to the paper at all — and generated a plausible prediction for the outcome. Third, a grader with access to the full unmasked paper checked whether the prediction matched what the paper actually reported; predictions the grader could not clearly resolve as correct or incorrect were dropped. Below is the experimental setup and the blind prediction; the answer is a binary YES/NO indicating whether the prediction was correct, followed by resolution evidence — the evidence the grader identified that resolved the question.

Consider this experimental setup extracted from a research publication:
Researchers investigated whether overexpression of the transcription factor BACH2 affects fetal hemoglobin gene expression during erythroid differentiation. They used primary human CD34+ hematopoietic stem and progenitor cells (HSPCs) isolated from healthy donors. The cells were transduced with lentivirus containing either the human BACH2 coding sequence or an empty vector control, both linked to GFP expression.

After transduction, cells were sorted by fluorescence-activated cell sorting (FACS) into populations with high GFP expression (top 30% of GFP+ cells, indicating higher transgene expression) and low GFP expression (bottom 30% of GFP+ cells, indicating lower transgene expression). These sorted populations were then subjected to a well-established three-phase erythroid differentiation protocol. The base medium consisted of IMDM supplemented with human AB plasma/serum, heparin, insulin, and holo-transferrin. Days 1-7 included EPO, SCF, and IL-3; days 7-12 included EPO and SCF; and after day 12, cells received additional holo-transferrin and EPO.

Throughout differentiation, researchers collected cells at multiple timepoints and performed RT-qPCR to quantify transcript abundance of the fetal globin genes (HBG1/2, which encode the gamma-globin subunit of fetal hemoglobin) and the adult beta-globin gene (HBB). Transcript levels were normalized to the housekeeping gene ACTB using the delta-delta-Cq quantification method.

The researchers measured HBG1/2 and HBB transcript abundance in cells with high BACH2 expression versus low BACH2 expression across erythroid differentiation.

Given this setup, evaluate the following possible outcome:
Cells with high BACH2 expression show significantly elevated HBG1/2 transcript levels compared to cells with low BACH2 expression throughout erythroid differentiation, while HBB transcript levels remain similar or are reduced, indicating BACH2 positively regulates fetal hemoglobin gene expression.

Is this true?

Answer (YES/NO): NO